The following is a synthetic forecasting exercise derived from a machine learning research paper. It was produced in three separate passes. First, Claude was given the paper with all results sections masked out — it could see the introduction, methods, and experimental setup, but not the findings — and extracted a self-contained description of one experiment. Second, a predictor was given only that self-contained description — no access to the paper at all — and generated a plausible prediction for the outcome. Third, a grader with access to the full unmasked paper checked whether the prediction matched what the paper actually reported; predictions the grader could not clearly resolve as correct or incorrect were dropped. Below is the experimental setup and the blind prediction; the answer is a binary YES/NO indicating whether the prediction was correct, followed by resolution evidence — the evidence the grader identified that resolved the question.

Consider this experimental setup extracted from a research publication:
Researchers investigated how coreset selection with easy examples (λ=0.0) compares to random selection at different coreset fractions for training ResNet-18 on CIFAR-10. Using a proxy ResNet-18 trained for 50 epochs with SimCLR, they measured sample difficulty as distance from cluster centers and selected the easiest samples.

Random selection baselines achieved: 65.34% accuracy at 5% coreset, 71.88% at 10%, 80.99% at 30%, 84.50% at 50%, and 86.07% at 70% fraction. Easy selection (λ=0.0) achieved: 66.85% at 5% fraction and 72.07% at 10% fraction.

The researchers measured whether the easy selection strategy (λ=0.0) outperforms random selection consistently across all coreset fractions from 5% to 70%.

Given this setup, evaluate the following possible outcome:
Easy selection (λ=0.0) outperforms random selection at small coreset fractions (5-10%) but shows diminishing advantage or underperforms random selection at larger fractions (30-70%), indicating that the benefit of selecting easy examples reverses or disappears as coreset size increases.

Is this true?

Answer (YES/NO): YES